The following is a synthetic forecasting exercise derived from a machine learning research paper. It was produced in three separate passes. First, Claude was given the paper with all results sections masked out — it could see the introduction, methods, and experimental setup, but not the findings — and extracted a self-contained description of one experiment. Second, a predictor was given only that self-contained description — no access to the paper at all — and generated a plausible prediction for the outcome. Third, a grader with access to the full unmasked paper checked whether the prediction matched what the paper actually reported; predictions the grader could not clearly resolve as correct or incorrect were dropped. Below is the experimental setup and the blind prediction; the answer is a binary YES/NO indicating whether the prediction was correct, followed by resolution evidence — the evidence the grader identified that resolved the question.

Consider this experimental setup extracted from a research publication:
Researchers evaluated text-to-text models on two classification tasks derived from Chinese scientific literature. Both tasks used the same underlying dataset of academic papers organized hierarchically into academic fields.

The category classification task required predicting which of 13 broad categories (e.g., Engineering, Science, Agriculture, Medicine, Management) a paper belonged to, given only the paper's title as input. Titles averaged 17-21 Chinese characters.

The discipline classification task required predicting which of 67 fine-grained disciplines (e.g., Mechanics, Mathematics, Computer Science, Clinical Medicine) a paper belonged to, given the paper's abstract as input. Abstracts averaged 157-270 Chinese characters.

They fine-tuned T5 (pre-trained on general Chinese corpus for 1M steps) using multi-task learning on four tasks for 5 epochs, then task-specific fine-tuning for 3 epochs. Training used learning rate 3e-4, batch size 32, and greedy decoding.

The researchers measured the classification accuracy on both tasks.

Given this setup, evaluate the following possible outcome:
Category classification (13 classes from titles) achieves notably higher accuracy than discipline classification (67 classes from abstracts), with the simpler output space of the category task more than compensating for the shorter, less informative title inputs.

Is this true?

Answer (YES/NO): YES